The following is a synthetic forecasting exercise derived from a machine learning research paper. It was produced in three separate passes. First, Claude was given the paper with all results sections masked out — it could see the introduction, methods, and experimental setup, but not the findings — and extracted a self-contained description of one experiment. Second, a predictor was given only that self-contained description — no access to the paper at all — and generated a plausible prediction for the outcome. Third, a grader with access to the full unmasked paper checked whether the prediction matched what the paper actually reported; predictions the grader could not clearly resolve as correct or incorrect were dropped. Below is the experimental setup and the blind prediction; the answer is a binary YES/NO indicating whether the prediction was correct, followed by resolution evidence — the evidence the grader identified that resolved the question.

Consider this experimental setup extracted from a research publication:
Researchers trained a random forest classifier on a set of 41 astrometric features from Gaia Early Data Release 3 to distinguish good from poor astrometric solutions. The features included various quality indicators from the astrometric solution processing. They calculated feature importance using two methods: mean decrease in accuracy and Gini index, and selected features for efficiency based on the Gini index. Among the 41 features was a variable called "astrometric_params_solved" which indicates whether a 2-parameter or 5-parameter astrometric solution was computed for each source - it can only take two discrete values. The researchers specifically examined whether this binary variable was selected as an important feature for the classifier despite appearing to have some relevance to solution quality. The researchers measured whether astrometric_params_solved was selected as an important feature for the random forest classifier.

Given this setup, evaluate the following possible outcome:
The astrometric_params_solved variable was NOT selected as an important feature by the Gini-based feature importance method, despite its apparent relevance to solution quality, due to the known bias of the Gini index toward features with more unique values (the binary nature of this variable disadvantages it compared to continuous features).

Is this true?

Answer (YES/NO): NO